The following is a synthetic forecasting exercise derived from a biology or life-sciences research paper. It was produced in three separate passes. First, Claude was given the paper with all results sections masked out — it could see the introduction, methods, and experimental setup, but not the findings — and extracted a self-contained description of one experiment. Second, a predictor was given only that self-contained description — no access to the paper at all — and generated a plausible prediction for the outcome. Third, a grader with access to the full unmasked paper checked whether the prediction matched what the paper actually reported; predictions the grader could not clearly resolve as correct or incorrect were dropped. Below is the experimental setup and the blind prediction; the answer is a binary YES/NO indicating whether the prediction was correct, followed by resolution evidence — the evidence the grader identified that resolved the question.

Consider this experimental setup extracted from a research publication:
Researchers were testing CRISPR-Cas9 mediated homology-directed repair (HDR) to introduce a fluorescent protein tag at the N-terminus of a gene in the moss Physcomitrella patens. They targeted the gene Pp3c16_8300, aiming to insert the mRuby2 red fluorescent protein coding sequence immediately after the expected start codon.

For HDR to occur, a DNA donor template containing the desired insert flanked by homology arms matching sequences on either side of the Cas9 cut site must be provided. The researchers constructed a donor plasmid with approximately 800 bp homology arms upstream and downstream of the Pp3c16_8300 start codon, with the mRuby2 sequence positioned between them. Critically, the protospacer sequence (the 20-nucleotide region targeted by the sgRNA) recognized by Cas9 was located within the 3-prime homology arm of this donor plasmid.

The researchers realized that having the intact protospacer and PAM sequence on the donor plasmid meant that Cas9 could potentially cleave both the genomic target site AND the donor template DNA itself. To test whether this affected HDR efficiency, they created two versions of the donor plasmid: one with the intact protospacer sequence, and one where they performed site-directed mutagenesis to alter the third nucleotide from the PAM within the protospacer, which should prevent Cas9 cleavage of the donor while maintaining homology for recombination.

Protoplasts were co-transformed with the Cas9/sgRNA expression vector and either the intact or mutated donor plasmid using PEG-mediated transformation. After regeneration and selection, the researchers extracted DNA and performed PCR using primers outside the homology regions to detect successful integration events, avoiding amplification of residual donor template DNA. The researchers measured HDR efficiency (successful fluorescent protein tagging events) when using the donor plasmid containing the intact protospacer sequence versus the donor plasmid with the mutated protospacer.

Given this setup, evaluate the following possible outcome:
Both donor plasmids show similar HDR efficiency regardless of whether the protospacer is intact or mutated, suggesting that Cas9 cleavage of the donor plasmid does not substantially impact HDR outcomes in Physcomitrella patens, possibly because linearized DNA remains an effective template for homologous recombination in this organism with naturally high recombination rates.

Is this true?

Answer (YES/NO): NO